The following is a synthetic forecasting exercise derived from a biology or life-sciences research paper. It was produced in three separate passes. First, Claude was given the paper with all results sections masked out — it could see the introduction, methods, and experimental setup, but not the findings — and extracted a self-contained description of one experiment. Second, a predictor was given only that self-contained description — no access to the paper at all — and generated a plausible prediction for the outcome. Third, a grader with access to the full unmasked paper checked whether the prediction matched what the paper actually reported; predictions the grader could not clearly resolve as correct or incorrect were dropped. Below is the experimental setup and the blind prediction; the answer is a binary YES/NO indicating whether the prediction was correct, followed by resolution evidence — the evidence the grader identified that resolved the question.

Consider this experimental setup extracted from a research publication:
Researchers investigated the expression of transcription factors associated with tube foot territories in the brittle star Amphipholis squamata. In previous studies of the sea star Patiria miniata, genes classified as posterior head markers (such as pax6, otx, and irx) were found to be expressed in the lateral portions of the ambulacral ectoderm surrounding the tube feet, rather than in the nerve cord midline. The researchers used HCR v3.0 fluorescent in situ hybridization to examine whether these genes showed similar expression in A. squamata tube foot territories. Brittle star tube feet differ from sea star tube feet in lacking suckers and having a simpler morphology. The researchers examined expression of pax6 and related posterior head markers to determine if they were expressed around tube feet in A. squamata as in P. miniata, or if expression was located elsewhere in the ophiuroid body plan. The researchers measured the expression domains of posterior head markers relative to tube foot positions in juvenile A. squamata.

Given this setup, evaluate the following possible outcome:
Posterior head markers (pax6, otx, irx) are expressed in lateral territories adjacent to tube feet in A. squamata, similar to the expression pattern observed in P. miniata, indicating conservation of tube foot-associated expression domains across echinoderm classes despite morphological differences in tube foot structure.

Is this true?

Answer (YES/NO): YES